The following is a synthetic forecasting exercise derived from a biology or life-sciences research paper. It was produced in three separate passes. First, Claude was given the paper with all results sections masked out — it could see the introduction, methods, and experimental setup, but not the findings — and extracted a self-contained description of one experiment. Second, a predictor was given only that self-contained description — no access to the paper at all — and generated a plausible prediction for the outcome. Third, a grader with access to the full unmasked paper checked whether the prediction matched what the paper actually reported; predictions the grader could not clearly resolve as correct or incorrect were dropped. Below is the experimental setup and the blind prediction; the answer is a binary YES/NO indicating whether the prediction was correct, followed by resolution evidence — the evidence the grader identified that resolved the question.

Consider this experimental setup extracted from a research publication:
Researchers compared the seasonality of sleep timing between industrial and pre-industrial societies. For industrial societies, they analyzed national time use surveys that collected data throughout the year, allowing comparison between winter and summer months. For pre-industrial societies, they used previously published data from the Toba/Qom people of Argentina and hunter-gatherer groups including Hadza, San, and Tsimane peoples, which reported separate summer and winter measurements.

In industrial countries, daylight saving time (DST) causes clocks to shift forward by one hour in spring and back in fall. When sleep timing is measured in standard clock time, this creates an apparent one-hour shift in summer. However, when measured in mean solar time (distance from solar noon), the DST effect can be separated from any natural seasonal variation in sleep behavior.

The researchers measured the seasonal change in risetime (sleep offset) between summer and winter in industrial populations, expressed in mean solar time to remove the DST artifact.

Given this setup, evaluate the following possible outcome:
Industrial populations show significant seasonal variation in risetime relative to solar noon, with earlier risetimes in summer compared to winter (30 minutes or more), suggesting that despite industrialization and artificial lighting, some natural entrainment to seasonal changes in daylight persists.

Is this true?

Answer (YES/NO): NO